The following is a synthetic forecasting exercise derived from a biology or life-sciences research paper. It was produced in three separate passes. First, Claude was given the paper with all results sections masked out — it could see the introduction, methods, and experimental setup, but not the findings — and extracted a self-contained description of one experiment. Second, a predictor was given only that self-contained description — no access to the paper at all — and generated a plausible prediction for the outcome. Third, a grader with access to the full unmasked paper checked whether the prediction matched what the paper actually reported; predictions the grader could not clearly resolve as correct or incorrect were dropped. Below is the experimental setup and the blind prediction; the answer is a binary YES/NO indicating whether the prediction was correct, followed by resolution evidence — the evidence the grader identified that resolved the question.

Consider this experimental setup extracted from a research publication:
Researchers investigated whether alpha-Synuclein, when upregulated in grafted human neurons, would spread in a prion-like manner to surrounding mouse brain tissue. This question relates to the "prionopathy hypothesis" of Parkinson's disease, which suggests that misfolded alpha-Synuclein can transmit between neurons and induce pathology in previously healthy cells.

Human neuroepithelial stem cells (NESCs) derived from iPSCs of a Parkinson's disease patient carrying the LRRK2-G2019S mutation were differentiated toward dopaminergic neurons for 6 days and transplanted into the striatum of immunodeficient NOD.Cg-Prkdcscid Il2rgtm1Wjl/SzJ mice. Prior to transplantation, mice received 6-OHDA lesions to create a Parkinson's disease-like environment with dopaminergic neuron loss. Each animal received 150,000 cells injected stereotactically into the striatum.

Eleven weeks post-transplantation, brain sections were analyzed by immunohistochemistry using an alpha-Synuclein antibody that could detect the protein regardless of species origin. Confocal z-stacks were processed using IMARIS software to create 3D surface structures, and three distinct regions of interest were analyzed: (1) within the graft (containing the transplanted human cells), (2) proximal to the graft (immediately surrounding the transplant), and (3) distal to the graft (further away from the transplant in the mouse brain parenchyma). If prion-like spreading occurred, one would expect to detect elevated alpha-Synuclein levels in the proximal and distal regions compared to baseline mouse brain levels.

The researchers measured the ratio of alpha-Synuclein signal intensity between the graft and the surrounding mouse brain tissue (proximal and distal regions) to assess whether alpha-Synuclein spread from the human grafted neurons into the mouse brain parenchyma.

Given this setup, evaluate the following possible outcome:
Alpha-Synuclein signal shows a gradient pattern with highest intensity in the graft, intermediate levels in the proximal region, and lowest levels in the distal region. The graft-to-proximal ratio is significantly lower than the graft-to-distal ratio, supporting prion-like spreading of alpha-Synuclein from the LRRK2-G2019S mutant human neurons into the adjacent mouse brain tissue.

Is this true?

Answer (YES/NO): NO